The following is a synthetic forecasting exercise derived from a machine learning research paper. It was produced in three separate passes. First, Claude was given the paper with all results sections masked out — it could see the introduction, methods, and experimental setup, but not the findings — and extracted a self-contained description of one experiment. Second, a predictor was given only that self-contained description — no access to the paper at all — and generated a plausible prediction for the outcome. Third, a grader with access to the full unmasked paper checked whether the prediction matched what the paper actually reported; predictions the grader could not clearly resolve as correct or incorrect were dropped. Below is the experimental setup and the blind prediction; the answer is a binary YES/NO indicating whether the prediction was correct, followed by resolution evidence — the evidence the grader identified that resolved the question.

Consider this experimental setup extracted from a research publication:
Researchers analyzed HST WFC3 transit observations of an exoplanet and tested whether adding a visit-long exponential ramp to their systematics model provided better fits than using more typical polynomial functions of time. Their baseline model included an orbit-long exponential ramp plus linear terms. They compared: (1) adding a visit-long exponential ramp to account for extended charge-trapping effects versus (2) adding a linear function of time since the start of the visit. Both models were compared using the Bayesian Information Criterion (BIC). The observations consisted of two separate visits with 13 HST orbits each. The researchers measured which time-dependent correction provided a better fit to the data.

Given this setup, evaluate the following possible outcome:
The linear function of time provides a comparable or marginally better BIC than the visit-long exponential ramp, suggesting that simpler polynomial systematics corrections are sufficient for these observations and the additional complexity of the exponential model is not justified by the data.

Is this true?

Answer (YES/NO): NO